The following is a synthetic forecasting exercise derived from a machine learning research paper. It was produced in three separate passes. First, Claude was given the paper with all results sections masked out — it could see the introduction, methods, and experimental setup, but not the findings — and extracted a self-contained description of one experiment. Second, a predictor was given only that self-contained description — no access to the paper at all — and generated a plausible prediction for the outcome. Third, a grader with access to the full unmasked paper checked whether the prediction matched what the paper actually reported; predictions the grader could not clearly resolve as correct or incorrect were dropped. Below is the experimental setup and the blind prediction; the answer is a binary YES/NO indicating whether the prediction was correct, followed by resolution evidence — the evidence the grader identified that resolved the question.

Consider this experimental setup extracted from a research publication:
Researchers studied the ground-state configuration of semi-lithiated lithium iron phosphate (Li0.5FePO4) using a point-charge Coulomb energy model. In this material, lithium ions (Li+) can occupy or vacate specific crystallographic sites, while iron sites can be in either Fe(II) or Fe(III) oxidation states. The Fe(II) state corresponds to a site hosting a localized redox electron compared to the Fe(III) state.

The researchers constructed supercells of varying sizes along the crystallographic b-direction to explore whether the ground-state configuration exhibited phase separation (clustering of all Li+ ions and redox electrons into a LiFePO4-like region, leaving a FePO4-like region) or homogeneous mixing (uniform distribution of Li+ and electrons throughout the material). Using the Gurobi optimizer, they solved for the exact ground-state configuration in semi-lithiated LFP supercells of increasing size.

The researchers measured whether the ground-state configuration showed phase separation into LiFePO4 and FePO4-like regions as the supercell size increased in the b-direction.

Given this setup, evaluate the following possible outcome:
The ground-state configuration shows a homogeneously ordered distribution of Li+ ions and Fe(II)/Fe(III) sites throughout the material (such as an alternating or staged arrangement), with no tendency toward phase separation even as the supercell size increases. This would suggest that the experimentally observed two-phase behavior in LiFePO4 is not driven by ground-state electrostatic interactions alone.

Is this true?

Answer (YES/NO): NO